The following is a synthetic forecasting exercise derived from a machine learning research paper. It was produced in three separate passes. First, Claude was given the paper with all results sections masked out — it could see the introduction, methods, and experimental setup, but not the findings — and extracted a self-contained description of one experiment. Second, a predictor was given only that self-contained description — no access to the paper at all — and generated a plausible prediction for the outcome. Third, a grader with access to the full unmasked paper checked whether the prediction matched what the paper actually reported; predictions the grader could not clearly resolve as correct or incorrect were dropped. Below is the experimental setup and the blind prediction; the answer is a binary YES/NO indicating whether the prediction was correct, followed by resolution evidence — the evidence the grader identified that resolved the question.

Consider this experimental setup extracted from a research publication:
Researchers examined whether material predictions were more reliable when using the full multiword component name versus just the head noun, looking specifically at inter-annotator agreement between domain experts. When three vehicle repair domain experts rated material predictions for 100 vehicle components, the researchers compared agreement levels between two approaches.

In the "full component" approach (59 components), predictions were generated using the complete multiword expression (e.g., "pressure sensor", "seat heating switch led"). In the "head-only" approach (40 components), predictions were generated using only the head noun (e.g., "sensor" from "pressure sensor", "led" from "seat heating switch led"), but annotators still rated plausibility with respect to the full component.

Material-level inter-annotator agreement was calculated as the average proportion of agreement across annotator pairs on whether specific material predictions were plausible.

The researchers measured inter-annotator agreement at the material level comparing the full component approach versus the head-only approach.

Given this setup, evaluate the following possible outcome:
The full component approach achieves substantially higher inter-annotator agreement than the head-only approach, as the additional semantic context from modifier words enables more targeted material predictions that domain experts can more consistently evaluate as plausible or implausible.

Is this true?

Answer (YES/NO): YES